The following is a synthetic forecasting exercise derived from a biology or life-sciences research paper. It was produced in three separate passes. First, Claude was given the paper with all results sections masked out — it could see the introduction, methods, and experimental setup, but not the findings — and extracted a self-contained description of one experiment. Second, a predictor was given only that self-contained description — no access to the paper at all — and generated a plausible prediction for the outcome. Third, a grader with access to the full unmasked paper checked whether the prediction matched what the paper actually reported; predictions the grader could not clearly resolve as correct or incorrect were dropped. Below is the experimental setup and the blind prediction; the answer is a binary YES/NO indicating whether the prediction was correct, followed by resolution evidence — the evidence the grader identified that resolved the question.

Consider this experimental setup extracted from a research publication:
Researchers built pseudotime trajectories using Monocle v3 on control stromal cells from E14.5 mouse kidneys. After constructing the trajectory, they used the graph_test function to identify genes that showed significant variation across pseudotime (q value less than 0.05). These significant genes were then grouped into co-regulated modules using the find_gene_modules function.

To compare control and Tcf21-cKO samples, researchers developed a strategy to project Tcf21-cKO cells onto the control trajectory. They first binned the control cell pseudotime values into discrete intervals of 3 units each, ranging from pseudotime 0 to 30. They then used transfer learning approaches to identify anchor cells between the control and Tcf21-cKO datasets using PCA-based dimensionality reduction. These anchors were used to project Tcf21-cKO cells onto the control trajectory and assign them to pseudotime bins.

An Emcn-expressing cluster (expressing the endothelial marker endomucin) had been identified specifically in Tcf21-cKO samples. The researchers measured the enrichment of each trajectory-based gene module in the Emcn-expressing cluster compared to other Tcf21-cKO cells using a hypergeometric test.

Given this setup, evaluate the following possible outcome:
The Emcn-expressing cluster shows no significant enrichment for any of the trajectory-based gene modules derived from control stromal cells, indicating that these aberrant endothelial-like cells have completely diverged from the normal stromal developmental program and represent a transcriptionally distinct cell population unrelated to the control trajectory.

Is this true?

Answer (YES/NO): NO